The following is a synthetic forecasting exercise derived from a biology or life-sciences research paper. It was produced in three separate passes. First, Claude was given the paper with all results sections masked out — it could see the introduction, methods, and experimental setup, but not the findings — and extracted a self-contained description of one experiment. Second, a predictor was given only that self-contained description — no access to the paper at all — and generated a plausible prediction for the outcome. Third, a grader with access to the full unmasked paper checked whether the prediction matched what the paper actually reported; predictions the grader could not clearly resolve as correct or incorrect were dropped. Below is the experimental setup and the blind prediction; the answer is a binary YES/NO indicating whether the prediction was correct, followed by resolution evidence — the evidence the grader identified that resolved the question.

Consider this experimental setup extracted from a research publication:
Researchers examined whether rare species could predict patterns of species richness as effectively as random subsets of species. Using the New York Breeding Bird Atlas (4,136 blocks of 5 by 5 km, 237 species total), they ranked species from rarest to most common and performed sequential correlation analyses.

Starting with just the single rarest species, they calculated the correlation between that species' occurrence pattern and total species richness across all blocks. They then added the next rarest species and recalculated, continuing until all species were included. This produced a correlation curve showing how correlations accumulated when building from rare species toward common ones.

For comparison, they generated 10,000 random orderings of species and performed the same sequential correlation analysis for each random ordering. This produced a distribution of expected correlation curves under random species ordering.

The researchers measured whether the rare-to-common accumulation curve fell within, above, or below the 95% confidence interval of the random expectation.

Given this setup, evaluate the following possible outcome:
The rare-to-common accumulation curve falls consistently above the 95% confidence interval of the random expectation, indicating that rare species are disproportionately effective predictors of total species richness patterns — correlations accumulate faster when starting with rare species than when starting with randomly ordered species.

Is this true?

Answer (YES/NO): NO